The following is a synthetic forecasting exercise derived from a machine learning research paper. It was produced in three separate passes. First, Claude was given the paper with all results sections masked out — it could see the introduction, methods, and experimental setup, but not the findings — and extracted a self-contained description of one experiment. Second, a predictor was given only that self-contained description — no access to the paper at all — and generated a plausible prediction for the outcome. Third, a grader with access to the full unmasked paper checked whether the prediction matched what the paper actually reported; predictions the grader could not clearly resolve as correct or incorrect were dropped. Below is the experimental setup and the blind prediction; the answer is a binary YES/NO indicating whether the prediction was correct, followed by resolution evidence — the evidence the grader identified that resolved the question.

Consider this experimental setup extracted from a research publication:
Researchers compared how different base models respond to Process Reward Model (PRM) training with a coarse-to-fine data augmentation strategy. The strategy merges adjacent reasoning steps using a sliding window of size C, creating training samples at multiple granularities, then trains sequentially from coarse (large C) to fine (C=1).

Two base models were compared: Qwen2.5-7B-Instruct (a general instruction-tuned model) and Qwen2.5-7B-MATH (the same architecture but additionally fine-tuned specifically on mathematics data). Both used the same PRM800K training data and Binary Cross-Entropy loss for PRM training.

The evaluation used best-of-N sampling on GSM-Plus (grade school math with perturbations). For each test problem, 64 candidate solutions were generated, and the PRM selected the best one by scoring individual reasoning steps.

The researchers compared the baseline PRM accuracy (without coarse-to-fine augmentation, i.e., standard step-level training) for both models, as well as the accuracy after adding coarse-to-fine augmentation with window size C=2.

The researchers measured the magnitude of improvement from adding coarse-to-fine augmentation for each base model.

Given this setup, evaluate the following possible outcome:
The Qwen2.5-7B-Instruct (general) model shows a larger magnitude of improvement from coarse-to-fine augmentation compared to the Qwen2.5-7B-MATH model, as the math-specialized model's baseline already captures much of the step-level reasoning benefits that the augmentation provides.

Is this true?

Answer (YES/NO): NO